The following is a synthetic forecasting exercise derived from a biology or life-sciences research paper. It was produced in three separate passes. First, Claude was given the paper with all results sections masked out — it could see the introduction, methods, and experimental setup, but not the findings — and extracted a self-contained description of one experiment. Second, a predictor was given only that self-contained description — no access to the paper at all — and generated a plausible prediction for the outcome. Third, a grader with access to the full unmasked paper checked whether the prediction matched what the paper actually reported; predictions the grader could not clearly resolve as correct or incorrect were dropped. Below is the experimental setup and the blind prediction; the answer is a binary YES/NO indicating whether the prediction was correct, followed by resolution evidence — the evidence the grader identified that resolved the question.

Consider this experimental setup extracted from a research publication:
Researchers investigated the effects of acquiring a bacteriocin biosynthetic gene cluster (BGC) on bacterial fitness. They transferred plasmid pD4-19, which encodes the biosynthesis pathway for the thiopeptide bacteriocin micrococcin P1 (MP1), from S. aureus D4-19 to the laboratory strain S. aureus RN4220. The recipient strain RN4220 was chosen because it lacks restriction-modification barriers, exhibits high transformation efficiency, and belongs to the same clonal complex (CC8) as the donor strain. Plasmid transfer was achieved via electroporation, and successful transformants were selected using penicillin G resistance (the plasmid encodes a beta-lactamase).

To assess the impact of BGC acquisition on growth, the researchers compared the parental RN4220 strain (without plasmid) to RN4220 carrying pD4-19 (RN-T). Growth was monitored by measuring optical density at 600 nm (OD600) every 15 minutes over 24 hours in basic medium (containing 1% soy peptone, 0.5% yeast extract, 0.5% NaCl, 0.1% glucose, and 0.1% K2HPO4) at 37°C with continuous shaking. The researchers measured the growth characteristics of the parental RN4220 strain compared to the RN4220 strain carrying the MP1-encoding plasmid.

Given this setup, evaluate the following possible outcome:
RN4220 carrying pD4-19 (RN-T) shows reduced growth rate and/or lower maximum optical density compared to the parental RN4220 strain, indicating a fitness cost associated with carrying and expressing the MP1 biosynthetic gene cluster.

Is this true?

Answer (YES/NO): YES